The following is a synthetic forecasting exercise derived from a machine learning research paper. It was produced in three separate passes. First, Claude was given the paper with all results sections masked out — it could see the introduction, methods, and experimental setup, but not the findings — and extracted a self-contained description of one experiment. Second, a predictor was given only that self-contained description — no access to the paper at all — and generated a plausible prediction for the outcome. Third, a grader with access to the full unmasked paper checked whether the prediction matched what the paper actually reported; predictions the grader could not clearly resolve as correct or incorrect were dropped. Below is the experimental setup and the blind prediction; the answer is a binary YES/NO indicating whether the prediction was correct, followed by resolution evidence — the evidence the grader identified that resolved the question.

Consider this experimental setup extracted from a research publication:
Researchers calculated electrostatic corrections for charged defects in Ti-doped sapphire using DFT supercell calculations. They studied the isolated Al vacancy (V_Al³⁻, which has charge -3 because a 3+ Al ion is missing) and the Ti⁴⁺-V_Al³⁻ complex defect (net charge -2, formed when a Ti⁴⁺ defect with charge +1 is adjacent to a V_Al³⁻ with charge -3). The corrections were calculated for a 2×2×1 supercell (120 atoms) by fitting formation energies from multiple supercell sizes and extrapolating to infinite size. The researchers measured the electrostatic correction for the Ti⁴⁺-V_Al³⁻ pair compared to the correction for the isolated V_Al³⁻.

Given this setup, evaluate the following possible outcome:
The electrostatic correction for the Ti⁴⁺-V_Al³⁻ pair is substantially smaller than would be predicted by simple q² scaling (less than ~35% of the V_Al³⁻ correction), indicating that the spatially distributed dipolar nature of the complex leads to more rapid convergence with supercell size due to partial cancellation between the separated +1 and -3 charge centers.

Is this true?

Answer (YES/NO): YES